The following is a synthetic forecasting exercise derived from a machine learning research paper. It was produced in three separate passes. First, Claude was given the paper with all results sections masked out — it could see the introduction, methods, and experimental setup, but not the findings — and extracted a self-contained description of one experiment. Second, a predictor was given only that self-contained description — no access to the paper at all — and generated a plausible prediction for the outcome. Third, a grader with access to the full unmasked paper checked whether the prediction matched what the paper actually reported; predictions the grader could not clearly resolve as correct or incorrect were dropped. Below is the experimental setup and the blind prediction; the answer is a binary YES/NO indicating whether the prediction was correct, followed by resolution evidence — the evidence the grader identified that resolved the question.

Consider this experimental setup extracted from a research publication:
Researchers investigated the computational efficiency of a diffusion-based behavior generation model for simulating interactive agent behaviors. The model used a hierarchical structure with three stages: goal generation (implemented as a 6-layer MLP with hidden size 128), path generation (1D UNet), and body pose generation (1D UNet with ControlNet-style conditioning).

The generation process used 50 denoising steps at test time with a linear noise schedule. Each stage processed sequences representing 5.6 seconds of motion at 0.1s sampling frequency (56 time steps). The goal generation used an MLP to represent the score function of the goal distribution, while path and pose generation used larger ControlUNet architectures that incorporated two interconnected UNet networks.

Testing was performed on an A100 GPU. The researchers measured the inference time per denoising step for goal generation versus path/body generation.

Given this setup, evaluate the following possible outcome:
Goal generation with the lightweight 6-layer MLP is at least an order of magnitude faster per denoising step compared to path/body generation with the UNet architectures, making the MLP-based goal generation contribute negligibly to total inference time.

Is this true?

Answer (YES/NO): NO